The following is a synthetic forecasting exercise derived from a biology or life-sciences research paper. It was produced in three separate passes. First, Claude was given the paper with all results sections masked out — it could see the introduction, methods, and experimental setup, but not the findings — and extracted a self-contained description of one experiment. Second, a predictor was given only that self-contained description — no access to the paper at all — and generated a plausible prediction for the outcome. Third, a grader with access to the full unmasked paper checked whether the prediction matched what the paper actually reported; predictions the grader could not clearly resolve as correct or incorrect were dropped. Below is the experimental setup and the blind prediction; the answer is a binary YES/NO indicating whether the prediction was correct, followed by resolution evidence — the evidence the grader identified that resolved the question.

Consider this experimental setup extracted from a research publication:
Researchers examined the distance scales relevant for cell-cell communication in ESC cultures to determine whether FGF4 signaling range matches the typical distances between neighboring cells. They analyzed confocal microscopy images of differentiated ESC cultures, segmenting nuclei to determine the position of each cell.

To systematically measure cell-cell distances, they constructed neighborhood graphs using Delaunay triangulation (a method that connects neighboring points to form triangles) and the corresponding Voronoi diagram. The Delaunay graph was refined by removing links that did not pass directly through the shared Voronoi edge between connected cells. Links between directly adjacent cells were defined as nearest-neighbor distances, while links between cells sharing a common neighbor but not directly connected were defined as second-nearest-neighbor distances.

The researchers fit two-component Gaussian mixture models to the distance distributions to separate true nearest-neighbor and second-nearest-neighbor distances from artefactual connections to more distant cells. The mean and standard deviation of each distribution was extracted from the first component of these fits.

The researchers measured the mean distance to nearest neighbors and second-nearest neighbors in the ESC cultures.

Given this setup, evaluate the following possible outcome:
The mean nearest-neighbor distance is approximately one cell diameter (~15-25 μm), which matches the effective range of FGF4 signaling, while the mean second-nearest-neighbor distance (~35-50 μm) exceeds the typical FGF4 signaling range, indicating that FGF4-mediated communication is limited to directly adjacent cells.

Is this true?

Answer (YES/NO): NO